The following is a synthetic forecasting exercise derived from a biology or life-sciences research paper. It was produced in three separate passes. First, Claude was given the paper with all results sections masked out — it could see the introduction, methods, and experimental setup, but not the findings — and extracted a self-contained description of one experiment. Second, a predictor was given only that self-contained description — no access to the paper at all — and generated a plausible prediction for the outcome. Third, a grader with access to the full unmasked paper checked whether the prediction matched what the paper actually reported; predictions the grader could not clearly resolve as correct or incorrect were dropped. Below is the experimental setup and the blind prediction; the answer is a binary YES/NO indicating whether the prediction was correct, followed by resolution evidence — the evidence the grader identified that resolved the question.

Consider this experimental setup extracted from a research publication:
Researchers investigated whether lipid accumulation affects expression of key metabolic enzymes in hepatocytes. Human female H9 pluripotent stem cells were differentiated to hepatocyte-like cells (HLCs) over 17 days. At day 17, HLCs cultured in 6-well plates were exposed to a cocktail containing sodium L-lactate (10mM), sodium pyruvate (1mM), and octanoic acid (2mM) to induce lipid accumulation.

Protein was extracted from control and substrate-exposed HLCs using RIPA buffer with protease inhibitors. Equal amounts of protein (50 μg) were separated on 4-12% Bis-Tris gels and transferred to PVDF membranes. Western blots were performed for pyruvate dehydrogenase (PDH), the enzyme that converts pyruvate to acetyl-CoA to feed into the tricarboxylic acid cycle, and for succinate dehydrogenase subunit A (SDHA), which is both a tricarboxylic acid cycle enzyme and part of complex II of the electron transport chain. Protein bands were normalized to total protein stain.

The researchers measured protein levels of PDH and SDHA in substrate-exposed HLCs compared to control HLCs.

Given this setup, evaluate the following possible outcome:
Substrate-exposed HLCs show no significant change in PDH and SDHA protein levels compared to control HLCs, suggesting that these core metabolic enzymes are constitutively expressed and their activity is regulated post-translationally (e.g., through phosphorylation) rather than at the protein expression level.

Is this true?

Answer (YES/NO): YES